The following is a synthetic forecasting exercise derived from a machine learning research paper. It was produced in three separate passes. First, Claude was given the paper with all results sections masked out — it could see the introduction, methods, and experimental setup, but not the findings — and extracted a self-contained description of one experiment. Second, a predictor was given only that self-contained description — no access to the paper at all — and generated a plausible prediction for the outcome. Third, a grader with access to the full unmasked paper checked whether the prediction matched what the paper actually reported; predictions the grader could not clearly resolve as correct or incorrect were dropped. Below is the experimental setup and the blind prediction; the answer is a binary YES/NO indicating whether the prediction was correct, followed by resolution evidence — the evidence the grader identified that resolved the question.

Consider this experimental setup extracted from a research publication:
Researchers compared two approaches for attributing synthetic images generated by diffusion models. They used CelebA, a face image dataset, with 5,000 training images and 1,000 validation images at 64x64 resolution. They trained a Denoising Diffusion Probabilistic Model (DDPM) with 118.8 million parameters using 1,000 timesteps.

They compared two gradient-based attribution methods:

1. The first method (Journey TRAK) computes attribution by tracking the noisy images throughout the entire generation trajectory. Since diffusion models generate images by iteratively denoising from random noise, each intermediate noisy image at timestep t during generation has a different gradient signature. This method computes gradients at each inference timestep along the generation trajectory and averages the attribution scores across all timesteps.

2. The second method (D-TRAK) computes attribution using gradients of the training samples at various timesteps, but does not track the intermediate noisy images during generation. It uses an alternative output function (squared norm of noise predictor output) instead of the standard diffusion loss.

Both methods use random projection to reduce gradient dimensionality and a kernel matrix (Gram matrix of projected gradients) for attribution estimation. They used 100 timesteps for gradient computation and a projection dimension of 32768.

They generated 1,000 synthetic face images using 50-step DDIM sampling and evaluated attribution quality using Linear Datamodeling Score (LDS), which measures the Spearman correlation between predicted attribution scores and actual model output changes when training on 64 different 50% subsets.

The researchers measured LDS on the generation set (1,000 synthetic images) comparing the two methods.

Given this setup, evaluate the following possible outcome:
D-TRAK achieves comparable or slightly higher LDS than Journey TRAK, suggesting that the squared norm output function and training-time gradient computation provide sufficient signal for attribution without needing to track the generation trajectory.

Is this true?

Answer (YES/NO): NO